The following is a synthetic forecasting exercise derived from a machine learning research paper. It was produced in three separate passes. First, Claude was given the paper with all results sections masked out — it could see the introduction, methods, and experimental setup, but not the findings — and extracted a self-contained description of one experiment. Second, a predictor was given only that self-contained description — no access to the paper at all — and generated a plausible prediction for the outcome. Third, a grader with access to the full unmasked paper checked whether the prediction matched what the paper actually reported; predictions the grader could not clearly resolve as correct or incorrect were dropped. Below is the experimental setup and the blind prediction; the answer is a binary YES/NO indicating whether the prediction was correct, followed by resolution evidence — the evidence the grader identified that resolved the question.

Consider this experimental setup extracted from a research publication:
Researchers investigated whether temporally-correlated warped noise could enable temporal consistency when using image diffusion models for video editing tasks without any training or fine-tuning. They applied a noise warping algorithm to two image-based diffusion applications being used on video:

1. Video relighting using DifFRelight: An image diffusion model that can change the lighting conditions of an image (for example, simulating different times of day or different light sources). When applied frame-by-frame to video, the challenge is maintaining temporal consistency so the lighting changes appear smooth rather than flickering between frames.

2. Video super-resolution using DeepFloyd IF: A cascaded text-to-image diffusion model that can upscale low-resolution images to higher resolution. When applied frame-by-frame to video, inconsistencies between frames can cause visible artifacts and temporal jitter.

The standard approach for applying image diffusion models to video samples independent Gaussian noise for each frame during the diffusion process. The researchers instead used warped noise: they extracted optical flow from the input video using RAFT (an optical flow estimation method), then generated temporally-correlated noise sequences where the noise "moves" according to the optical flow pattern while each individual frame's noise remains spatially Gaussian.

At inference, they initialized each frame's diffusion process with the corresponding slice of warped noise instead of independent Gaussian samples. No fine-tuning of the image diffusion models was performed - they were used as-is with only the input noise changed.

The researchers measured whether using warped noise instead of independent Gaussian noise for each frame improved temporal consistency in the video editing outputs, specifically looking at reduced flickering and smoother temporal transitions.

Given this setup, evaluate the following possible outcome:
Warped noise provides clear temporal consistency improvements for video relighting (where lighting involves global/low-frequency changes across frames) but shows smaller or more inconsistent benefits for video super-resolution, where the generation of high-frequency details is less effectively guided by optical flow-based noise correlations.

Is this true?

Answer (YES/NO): NO